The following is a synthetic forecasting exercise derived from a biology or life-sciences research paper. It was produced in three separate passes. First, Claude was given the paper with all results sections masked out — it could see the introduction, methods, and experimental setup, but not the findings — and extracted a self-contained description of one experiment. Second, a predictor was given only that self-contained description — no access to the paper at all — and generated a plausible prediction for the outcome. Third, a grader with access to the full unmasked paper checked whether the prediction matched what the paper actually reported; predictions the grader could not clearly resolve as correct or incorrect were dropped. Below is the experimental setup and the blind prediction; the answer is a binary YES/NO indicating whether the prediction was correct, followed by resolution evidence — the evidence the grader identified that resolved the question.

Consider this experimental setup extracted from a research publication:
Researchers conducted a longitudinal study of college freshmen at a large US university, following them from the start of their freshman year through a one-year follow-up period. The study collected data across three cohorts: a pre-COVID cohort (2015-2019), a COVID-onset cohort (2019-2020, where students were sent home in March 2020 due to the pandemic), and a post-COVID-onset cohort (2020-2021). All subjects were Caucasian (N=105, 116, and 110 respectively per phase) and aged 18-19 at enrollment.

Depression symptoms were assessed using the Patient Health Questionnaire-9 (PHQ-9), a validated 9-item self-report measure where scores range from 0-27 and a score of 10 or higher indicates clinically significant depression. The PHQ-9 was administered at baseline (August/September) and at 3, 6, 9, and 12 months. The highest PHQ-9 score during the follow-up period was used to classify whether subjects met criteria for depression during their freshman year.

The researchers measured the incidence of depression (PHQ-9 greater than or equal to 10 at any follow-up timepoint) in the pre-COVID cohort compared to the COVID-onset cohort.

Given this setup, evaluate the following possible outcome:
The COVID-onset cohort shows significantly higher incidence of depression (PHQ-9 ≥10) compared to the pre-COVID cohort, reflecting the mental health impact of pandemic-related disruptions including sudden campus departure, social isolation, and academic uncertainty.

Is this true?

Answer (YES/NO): NO